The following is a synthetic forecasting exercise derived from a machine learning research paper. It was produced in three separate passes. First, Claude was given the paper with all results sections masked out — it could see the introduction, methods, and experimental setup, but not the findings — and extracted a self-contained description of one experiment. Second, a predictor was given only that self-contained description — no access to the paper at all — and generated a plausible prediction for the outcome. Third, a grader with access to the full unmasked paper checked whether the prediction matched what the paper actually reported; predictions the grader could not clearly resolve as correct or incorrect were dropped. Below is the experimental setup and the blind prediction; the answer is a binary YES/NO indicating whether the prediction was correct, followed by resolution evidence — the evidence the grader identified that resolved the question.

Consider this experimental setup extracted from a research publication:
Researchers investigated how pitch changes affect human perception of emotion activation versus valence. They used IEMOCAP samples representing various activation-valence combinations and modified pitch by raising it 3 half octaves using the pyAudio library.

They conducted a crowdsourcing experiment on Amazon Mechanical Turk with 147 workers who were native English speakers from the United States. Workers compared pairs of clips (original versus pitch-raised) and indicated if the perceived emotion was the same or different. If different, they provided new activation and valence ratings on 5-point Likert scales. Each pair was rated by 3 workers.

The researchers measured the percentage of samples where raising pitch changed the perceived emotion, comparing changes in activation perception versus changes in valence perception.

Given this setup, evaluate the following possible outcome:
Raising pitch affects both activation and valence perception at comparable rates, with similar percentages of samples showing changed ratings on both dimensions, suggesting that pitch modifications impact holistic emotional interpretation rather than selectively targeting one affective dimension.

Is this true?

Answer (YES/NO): NO